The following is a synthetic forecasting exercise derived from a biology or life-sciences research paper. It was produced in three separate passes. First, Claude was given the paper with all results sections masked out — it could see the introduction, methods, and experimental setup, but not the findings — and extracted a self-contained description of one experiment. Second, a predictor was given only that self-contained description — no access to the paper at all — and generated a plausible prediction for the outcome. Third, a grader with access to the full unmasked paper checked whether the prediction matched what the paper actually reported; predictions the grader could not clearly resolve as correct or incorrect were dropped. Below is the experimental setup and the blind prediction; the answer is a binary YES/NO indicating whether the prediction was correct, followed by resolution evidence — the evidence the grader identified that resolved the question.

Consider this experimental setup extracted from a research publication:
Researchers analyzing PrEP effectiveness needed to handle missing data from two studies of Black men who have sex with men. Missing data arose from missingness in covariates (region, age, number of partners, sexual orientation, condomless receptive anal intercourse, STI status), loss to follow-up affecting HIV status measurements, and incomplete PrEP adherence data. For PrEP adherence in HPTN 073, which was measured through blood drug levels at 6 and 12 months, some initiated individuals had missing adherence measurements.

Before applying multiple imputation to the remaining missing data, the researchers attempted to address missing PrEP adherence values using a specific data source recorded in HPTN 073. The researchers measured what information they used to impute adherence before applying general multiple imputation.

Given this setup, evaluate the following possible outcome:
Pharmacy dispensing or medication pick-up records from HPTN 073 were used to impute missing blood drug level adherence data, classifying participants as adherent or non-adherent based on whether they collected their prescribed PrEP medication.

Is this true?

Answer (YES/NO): NO